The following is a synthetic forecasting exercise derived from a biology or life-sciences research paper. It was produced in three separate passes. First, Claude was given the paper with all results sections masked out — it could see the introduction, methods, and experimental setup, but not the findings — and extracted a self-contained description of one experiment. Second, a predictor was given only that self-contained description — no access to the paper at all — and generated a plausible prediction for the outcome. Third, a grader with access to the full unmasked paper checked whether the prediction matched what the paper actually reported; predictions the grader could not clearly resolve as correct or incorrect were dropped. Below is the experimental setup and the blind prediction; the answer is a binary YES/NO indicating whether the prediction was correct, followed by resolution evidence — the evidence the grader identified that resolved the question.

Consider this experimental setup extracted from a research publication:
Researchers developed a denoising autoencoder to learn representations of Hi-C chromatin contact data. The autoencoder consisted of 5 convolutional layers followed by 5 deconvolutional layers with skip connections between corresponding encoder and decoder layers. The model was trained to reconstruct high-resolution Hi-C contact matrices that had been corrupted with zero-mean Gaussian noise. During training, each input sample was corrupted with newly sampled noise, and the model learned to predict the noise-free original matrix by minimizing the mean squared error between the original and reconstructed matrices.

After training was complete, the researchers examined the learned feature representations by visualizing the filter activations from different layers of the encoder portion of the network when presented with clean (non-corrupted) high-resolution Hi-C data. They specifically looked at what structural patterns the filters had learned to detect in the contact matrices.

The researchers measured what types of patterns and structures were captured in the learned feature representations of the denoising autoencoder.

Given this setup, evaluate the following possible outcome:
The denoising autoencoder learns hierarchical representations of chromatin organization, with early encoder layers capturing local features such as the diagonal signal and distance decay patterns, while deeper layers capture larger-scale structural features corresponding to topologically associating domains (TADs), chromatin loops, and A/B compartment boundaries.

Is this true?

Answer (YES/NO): NO